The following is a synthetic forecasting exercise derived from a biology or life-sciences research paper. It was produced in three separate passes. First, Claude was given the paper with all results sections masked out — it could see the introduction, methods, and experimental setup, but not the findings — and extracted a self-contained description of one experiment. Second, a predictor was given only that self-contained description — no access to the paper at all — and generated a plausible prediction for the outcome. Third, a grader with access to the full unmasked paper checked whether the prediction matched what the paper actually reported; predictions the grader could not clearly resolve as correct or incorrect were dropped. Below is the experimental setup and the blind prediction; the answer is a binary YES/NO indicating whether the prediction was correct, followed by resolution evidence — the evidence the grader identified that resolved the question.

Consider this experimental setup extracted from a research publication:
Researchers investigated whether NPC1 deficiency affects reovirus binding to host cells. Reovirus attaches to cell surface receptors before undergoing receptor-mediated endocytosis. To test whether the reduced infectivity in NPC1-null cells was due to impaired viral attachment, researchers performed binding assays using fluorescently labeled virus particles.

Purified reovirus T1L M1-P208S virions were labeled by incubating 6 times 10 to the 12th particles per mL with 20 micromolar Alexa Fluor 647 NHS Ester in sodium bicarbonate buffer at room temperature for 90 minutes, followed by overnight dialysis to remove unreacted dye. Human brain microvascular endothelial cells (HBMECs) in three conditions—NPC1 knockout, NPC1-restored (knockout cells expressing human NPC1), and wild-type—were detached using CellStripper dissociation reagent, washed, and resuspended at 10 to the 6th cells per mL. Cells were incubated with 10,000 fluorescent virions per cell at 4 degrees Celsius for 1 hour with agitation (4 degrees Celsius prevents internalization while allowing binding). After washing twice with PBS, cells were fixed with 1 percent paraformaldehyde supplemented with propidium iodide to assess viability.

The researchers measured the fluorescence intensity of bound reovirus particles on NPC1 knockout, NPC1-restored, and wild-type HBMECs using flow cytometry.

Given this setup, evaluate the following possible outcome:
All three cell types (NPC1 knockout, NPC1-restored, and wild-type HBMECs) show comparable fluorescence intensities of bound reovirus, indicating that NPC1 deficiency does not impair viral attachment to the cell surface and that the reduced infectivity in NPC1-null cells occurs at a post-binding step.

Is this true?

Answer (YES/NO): YES